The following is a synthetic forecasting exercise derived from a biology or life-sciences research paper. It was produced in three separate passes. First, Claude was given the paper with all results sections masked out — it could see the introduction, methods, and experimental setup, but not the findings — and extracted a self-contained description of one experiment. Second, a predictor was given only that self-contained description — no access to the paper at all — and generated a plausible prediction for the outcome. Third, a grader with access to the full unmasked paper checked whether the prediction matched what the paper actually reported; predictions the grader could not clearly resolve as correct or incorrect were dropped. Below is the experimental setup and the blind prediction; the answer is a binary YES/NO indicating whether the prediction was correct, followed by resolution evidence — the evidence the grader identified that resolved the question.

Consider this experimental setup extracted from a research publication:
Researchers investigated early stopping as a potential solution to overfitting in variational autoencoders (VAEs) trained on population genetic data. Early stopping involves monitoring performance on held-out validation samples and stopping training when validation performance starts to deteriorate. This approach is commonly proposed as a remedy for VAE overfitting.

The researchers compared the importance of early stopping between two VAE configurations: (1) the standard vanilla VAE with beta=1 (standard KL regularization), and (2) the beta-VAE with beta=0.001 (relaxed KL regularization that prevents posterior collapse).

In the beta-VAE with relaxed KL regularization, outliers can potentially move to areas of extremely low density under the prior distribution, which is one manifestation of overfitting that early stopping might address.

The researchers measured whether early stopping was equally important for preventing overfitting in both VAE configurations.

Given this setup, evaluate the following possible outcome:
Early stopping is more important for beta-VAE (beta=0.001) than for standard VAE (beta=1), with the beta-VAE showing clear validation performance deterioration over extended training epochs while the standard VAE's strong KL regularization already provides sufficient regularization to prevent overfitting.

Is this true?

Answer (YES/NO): YES